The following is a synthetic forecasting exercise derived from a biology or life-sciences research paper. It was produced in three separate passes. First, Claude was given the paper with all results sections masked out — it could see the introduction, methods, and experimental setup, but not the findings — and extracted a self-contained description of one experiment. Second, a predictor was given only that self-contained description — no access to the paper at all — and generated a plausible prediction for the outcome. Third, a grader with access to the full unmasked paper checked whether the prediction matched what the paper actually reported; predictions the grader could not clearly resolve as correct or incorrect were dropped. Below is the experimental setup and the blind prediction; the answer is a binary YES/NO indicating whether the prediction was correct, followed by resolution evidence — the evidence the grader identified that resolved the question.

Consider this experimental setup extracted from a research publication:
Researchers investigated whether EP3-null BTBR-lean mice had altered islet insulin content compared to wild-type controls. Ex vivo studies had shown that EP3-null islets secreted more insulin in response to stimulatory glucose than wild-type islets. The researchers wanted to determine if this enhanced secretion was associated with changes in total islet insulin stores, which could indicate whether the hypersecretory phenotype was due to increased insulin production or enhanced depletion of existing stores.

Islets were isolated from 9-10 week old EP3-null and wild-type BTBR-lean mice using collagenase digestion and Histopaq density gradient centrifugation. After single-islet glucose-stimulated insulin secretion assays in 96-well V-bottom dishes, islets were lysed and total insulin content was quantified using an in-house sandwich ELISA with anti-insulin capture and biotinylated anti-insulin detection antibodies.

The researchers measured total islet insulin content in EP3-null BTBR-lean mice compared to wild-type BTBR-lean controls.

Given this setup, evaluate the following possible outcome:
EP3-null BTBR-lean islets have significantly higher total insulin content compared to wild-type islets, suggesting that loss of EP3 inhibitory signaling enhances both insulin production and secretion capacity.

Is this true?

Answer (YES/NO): NO